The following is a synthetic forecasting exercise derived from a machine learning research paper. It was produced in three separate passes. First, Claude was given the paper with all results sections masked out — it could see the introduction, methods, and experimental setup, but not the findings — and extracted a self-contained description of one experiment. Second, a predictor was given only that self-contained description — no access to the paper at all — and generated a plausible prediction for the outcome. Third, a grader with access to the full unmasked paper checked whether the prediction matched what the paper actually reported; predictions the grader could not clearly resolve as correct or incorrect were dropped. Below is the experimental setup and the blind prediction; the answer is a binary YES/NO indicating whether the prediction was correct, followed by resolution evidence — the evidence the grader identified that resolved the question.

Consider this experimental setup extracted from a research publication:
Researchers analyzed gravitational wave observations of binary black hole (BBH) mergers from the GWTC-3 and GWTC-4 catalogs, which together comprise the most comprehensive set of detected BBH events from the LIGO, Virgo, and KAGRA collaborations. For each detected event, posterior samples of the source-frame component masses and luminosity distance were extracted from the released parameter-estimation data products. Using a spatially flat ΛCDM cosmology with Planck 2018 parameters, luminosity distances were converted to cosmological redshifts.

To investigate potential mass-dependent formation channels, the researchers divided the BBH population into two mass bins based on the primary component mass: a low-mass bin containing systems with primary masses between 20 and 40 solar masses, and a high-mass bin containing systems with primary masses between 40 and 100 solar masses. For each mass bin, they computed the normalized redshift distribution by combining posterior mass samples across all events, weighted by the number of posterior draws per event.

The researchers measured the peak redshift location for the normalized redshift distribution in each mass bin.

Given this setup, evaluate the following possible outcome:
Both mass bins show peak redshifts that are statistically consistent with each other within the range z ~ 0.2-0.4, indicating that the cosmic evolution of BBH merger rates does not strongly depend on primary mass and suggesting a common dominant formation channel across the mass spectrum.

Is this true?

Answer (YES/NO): NO